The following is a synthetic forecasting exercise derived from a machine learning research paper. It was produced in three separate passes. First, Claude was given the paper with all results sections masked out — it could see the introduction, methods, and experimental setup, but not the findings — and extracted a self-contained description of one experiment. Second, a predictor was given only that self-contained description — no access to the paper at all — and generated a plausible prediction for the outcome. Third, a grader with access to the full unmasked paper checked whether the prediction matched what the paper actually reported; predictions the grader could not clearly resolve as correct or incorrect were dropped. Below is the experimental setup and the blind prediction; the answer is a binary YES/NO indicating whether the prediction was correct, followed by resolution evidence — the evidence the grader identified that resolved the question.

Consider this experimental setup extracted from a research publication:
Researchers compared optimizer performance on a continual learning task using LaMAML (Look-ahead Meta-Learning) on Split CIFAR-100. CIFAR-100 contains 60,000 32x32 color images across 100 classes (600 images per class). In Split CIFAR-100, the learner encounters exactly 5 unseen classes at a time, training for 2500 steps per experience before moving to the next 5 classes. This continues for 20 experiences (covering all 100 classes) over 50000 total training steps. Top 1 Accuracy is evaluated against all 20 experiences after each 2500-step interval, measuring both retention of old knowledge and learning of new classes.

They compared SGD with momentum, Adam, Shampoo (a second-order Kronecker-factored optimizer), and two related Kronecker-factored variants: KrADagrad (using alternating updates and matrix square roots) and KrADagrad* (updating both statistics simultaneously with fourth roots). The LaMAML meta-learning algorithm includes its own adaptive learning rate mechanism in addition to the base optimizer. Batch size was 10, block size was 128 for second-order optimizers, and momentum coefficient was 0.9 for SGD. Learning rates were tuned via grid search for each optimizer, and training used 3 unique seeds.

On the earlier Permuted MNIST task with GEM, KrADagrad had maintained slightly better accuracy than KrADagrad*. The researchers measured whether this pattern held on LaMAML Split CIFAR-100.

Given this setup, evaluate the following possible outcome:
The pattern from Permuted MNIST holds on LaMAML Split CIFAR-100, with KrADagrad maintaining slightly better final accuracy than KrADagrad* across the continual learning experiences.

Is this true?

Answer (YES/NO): NO